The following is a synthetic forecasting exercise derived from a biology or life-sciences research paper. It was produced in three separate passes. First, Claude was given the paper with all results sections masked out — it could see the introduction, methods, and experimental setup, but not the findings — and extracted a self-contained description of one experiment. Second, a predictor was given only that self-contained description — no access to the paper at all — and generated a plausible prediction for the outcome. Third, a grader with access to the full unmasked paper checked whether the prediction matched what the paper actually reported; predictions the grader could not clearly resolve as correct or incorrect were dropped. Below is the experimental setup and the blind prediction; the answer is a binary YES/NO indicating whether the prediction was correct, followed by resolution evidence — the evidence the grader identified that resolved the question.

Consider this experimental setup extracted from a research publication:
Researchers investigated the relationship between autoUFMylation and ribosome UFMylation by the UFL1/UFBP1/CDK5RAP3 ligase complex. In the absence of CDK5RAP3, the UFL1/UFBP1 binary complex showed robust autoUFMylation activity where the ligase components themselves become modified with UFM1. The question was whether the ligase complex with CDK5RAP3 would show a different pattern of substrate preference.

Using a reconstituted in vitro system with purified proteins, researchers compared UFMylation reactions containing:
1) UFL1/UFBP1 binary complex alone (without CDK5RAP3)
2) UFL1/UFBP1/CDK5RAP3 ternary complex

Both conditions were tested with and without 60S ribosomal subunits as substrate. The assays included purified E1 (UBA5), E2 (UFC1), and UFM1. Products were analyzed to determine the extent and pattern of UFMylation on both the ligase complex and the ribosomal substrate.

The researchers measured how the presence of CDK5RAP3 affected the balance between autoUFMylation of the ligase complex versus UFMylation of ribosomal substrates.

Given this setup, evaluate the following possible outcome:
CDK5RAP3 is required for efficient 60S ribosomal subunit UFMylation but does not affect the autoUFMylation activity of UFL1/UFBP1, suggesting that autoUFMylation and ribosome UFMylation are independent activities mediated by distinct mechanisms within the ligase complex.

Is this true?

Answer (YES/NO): NO